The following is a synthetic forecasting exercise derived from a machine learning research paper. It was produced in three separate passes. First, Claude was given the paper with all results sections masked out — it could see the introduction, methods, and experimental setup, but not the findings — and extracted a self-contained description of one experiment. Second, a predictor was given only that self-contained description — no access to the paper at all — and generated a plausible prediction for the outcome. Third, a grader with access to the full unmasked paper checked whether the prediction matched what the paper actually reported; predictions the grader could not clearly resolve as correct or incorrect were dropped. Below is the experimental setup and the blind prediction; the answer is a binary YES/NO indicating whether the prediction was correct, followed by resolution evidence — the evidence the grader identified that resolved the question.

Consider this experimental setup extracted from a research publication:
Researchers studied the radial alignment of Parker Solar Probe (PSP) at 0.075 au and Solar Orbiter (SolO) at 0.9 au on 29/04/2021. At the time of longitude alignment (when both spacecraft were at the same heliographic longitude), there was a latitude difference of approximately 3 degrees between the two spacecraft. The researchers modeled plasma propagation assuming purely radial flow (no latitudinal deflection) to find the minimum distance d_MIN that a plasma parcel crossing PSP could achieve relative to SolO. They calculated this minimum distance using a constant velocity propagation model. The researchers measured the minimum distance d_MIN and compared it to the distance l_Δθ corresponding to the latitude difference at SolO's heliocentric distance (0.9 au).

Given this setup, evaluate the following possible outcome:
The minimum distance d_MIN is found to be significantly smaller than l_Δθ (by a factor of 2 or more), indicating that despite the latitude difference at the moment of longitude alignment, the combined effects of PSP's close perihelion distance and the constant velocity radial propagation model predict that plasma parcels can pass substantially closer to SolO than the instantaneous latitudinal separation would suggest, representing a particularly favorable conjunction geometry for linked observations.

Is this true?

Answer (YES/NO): NO